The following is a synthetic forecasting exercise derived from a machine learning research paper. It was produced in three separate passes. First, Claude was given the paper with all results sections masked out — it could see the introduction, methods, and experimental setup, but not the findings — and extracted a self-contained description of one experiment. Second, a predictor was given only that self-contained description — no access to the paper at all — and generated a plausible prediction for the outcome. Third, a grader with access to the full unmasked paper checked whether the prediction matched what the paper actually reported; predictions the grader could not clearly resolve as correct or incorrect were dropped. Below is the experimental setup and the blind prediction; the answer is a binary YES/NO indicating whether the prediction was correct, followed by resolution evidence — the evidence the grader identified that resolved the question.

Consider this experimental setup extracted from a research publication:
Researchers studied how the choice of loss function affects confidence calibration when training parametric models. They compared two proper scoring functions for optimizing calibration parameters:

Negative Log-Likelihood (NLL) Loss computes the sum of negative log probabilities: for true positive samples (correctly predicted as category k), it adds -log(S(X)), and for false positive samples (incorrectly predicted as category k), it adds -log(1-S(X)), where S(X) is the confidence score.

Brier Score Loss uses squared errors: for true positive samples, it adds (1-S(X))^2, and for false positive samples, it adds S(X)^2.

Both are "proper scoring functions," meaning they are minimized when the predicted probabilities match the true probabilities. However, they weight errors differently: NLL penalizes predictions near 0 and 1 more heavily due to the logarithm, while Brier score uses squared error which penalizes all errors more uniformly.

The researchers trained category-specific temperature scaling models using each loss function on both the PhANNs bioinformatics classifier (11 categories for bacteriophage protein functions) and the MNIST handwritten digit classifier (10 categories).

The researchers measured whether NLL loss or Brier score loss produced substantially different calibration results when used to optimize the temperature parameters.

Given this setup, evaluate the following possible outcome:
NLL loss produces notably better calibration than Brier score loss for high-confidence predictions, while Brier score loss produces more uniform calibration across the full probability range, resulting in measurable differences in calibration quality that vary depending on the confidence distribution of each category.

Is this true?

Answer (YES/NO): NO